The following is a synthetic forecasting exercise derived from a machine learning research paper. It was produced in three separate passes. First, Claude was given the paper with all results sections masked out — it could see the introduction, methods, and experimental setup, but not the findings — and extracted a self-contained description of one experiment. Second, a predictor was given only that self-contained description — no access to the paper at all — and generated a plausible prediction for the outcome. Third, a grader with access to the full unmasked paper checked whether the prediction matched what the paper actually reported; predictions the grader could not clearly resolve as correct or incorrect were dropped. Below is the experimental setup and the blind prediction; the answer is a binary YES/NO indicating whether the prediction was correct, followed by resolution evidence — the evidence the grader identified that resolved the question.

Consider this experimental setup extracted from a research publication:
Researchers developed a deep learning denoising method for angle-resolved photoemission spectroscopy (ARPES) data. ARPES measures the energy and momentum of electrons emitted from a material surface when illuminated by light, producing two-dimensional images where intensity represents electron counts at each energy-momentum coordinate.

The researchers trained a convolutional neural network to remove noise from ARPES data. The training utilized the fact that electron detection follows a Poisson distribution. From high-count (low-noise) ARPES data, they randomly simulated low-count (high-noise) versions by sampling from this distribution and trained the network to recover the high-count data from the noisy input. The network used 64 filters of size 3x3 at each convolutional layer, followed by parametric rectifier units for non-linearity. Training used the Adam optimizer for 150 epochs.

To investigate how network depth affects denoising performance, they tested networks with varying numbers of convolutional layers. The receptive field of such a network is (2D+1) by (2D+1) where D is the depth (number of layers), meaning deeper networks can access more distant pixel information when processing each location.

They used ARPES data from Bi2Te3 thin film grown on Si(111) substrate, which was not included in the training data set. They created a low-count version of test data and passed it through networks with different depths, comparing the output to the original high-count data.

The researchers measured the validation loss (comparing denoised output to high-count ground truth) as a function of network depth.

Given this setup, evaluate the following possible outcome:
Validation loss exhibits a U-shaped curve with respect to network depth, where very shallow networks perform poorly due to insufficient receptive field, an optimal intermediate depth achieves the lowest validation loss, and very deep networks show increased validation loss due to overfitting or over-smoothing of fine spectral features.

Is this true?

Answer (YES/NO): NO